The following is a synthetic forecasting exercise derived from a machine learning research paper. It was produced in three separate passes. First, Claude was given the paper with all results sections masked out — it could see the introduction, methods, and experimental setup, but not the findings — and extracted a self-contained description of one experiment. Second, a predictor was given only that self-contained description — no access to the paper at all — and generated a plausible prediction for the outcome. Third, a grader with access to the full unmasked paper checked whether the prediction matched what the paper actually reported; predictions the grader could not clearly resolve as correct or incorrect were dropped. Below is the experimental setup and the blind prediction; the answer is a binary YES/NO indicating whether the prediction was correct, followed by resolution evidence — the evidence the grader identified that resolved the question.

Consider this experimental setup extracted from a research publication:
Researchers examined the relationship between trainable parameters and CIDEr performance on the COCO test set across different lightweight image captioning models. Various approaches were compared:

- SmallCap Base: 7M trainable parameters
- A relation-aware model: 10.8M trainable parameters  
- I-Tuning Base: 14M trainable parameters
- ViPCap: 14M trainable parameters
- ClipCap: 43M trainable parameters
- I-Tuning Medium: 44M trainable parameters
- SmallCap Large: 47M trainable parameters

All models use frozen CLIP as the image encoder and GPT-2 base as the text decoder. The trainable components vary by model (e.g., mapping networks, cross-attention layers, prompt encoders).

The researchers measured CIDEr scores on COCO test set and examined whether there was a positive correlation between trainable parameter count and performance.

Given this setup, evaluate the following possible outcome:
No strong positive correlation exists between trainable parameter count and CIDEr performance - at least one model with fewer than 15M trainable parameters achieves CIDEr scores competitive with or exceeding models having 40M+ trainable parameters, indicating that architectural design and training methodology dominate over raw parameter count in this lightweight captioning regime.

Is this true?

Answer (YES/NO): YES